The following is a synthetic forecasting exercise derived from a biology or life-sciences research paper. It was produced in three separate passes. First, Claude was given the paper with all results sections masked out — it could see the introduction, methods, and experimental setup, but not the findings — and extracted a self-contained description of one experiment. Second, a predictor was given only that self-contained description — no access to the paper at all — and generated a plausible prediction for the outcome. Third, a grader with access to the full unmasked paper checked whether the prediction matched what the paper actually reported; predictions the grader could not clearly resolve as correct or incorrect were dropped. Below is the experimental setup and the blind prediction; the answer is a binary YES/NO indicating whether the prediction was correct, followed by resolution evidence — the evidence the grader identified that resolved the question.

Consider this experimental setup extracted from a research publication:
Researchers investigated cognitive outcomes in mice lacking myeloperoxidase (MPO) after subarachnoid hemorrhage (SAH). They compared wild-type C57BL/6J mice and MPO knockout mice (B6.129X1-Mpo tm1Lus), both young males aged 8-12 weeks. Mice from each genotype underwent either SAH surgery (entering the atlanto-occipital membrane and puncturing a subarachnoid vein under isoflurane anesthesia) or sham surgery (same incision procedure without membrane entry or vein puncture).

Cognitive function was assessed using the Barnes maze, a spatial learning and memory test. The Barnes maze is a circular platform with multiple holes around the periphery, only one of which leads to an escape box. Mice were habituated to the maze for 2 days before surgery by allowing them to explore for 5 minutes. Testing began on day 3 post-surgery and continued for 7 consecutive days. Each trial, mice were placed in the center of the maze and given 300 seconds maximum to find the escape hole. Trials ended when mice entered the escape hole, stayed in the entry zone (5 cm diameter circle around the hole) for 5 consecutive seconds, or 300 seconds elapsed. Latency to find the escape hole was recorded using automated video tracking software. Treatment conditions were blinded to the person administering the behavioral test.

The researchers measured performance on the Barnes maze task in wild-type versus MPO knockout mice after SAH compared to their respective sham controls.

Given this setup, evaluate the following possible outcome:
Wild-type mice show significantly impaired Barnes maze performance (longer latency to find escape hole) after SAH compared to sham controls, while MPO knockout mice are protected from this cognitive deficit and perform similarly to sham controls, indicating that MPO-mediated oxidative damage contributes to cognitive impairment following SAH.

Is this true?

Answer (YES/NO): YES